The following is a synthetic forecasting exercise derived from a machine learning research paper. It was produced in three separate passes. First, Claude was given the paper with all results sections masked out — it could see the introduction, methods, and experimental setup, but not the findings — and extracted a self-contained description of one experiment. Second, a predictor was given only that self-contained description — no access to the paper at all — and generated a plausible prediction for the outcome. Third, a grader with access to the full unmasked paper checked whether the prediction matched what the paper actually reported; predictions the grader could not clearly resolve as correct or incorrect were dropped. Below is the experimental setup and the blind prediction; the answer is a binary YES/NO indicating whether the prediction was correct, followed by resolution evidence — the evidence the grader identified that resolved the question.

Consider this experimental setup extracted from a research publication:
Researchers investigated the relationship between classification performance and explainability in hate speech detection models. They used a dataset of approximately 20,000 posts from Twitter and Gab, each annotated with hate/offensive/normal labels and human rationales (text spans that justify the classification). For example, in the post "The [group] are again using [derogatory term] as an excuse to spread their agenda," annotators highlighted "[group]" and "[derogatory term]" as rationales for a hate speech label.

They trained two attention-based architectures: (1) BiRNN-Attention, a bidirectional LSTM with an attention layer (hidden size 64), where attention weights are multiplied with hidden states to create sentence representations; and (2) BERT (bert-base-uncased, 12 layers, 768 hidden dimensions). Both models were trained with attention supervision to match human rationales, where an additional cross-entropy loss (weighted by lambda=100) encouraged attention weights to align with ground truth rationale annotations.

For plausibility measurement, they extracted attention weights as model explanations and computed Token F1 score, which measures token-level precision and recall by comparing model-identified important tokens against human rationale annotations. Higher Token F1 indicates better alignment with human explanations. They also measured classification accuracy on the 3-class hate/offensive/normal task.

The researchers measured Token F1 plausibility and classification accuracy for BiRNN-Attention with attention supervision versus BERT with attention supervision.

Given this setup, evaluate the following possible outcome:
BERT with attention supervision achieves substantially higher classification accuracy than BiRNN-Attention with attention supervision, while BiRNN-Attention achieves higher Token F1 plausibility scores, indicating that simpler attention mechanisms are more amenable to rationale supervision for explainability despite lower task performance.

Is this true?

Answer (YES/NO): YES